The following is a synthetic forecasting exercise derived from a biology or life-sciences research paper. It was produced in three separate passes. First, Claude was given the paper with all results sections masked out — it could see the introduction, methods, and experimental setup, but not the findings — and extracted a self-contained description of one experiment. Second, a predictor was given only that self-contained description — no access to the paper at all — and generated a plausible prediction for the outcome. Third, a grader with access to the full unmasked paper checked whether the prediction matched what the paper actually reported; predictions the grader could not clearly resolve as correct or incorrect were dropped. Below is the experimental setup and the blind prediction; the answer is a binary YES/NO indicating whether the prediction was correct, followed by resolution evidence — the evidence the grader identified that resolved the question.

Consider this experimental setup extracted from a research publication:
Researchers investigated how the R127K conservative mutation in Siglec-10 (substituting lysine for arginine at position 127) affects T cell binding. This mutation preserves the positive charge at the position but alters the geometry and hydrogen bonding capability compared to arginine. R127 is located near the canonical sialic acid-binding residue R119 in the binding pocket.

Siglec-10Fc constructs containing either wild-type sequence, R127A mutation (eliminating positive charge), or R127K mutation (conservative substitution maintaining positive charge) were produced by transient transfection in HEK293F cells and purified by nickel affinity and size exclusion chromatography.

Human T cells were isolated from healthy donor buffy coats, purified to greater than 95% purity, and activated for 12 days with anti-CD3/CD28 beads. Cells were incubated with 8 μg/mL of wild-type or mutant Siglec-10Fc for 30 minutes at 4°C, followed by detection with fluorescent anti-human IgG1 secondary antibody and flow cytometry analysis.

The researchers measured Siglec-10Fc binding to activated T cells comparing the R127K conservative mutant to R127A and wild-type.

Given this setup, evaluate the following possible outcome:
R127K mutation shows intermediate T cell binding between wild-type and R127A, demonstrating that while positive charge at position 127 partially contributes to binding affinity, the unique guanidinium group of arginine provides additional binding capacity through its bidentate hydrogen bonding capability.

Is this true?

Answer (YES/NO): NO